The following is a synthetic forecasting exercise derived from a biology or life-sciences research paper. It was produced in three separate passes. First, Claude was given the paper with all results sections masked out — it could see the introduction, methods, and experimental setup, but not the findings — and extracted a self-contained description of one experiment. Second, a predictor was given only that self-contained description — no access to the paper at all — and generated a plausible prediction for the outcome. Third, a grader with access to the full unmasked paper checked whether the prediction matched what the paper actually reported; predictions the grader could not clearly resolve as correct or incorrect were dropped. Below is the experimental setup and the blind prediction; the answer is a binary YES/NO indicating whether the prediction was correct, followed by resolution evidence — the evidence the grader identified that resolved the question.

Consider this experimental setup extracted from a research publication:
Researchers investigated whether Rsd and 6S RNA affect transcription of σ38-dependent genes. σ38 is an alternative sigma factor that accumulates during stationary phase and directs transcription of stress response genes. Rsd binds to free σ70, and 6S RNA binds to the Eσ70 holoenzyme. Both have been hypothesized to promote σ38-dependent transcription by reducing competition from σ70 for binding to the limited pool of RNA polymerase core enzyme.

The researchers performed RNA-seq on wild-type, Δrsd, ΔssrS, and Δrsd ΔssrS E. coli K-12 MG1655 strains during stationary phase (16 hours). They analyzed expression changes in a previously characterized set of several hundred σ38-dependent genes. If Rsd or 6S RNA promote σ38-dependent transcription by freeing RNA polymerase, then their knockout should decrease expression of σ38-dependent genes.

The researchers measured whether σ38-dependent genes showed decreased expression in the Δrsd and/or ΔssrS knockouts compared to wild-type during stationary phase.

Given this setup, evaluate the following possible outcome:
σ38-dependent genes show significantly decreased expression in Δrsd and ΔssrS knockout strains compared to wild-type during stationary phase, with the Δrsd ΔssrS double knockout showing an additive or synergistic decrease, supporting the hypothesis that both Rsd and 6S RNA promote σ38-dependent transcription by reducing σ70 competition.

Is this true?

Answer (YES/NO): NO